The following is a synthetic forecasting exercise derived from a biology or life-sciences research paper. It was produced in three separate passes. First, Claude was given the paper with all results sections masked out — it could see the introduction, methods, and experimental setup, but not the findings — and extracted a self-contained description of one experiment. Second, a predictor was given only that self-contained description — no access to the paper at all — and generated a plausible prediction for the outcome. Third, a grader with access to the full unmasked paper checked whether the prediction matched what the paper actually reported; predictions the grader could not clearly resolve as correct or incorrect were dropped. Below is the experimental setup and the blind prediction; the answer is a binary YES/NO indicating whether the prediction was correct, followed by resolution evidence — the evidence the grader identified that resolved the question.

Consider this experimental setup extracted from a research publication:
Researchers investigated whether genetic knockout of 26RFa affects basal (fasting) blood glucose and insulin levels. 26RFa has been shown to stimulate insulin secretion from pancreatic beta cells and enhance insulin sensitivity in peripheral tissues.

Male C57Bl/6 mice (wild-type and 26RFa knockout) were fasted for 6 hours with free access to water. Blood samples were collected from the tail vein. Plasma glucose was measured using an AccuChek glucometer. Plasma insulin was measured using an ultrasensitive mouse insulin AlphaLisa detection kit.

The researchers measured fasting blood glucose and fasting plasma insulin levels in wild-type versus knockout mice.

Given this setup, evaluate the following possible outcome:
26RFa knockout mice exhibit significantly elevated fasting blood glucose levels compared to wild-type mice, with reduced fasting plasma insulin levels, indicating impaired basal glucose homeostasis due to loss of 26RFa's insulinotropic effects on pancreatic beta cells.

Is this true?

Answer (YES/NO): NO